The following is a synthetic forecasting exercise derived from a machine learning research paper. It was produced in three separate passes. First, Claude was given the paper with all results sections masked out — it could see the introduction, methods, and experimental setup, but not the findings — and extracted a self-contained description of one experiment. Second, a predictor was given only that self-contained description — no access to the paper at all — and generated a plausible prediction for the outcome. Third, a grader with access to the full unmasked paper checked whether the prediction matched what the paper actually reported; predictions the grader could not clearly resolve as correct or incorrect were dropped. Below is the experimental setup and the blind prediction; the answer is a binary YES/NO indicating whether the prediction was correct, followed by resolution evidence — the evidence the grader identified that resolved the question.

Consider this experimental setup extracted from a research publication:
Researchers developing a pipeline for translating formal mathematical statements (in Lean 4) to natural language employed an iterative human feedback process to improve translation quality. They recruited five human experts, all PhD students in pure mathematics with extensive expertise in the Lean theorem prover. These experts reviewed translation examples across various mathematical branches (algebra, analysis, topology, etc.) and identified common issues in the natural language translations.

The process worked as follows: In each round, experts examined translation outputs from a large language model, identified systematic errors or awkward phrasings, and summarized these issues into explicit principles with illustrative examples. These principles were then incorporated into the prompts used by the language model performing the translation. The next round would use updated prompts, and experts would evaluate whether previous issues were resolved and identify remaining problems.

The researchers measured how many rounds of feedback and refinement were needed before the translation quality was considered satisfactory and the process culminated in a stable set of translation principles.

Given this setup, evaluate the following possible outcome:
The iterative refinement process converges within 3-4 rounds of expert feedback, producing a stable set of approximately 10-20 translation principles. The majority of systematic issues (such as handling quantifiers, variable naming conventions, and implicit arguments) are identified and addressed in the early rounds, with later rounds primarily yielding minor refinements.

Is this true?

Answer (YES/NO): NO